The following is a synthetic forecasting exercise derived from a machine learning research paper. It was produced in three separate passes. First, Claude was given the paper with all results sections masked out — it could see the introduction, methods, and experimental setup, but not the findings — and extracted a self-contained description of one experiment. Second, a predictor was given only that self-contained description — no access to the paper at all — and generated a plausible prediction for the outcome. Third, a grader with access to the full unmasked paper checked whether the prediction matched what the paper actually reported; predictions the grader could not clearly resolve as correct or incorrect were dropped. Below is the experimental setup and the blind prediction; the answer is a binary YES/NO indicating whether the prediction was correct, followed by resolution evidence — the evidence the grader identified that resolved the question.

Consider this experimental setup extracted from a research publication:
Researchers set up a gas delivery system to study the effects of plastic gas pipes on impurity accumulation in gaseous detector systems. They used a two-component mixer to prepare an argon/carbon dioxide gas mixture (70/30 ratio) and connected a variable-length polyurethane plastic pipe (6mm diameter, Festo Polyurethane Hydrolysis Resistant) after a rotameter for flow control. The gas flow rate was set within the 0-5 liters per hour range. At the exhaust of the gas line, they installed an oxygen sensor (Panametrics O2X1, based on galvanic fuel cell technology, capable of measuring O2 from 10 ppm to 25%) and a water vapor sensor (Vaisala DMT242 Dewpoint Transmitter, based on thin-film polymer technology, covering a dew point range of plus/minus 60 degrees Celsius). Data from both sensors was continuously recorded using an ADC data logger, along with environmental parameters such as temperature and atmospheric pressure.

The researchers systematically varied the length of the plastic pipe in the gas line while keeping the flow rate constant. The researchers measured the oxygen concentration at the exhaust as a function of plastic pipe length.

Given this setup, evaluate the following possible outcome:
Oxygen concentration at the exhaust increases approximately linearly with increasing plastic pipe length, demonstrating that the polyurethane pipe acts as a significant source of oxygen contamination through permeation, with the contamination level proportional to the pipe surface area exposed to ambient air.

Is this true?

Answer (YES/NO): YES